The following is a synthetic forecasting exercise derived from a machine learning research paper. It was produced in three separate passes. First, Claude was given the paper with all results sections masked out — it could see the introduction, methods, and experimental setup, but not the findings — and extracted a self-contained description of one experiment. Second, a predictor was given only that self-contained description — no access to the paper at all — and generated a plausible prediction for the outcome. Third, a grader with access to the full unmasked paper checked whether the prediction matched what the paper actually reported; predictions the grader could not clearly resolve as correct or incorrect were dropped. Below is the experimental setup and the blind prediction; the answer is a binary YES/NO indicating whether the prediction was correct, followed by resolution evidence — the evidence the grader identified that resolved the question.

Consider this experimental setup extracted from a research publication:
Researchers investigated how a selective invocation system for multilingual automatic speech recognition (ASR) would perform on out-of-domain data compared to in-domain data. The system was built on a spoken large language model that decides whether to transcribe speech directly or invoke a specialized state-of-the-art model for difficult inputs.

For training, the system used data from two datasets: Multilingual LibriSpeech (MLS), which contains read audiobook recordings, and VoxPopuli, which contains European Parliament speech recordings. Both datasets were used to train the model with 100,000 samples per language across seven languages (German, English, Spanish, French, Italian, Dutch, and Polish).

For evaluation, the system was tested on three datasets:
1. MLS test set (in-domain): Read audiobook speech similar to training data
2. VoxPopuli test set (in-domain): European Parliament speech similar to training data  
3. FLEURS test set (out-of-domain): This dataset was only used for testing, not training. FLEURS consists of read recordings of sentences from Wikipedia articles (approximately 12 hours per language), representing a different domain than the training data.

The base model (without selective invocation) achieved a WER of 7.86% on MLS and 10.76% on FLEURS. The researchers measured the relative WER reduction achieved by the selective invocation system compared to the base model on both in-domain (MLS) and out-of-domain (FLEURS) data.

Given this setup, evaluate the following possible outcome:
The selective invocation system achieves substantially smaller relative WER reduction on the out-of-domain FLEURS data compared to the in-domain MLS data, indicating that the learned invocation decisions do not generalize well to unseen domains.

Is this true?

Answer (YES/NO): NO